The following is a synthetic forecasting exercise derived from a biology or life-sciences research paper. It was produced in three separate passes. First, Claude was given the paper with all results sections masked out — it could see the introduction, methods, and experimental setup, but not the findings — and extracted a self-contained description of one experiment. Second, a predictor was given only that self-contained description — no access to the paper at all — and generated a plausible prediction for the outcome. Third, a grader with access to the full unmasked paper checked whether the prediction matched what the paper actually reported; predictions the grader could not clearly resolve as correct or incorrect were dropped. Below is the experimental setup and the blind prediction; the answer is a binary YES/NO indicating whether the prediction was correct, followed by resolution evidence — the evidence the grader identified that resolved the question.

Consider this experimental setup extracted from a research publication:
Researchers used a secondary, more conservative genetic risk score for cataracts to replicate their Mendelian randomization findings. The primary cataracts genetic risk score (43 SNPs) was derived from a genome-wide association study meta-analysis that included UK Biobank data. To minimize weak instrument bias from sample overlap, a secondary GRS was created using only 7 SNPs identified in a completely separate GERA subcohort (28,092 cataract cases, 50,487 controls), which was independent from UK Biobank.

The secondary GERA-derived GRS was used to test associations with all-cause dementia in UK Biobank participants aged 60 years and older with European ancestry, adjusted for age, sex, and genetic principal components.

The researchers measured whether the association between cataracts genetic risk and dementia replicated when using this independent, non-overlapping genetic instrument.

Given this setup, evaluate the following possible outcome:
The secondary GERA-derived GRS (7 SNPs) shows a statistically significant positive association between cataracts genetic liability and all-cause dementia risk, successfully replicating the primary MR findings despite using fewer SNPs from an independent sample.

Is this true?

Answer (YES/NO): NO